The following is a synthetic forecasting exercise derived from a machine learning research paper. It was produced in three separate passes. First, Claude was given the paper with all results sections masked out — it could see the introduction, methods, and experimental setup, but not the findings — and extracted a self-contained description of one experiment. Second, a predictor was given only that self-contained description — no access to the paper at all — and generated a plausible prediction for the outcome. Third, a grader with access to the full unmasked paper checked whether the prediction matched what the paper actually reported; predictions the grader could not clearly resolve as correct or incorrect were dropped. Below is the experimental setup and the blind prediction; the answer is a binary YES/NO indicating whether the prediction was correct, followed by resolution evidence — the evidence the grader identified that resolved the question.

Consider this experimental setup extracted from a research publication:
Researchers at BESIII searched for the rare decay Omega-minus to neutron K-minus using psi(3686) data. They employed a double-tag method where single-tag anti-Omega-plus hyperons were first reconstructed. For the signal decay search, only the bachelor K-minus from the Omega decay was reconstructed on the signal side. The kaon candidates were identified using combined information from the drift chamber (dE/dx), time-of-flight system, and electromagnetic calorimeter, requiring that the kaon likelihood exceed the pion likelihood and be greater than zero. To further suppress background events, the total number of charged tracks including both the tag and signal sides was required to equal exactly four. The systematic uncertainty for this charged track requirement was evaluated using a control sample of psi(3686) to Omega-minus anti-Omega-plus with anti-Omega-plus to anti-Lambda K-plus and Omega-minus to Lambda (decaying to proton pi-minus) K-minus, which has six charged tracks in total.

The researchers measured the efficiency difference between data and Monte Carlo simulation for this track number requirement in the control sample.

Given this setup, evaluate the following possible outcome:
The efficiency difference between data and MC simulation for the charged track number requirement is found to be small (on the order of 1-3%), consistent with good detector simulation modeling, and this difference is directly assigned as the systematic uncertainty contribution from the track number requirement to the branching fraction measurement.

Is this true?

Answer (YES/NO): YES